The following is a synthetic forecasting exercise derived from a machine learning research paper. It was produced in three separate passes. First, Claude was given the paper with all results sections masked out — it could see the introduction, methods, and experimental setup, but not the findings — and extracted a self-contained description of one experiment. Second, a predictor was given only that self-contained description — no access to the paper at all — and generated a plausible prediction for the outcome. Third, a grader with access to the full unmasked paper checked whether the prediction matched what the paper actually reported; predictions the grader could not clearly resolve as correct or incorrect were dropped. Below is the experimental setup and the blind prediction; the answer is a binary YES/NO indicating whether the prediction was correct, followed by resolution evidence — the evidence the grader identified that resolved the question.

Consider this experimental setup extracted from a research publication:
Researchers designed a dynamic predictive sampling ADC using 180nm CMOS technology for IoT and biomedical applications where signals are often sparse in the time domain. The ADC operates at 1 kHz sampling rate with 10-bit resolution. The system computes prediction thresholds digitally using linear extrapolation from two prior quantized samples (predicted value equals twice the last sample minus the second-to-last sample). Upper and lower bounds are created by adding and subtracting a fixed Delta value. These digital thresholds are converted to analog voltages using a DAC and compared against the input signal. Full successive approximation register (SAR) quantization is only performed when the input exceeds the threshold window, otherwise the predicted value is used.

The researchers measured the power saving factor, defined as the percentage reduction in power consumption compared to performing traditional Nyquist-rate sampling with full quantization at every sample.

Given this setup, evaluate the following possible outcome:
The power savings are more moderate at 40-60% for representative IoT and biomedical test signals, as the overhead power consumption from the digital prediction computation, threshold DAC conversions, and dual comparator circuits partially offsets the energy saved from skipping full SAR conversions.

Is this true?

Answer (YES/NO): NO